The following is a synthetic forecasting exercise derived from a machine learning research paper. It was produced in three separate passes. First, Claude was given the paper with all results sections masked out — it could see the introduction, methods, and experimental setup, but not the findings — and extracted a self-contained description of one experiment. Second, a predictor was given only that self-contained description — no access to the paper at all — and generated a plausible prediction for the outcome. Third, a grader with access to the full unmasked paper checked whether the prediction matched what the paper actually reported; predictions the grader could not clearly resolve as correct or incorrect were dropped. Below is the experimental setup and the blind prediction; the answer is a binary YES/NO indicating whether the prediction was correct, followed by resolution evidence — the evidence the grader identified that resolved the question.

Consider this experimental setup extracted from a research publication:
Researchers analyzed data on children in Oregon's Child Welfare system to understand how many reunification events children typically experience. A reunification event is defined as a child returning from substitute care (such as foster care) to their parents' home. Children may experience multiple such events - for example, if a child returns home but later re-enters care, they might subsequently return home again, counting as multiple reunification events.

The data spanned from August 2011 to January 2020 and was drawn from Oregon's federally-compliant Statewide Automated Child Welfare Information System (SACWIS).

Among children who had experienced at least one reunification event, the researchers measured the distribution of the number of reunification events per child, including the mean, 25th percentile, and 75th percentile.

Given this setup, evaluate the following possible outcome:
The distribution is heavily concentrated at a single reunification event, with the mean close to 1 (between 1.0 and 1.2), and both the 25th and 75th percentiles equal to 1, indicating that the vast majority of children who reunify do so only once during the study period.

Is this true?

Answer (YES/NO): NO